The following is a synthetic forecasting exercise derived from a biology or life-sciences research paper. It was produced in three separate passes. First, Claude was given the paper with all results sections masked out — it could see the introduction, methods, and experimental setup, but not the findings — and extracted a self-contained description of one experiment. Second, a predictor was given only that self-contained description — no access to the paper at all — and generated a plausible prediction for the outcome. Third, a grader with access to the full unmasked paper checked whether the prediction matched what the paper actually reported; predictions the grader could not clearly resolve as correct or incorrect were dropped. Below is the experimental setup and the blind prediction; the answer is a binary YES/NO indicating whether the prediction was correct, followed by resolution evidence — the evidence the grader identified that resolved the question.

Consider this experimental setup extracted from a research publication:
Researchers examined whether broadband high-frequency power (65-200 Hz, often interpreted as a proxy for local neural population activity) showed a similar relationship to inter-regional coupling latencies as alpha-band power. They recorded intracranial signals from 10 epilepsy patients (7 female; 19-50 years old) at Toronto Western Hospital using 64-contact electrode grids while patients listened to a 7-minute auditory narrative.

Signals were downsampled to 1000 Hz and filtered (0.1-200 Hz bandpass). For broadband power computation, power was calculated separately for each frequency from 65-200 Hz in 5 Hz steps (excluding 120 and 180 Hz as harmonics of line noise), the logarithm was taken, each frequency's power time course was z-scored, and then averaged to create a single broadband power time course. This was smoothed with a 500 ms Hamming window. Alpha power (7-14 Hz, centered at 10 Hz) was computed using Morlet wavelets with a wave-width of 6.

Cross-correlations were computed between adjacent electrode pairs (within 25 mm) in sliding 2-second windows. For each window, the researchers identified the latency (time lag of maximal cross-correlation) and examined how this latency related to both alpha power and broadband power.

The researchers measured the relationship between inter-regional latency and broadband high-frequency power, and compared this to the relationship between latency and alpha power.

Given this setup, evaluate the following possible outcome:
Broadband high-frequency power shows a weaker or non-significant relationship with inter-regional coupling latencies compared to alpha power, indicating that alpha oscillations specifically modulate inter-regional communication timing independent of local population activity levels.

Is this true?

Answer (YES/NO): NO